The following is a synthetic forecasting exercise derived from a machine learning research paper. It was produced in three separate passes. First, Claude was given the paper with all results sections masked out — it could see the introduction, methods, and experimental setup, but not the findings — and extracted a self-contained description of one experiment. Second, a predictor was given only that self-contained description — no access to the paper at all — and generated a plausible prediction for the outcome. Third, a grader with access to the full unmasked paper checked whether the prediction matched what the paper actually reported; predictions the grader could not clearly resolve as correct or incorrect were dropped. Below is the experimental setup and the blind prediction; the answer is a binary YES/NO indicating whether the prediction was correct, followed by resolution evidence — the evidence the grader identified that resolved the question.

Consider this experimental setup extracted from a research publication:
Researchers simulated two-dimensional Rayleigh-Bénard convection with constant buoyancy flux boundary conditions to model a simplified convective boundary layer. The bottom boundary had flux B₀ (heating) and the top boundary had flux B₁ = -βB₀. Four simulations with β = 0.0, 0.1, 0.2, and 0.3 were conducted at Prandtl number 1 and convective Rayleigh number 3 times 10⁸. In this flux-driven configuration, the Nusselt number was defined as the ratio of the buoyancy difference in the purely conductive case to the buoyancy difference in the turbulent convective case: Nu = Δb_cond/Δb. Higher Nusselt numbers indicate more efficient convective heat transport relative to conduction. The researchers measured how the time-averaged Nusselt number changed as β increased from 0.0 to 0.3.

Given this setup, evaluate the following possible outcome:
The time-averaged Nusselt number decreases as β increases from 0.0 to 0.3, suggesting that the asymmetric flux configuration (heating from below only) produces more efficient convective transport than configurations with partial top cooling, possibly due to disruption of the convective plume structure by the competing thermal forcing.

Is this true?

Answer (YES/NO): NO